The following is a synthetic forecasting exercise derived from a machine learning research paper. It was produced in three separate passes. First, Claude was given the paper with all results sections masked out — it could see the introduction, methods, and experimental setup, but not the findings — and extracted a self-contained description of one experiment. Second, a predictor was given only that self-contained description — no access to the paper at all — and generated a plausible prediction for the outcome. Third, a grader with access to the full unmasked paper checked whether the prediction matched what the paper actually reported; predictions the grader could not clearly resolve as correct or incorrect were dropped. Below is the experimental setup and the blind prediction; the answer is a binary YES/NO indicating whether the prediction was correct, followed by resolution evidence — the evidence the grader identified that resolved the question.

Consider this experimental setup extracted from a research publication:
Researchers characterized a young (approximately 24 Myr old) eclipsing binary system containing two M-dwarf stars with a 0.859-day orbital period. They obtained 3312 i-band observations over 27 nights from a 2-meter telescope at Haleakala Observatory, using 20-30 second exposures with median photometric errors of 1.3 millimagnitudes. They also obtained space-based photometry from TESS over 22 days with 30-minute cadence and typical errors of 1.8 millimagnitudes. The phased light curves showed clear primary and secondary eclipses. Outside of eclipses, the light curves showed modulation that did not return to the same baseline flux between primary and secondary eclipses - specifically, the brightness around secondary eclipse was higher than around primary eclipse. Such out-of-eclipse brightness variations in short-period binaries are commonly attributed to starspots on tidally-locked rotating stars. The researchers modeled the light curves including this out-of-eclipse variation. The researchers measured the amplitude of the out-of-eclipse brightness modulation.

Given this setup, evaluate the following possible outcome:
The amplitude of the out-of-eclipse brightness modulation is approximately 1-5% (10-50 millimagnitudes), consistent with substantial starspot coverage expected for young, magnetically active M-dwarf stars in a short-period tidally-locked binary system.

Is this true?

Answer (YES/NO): YES